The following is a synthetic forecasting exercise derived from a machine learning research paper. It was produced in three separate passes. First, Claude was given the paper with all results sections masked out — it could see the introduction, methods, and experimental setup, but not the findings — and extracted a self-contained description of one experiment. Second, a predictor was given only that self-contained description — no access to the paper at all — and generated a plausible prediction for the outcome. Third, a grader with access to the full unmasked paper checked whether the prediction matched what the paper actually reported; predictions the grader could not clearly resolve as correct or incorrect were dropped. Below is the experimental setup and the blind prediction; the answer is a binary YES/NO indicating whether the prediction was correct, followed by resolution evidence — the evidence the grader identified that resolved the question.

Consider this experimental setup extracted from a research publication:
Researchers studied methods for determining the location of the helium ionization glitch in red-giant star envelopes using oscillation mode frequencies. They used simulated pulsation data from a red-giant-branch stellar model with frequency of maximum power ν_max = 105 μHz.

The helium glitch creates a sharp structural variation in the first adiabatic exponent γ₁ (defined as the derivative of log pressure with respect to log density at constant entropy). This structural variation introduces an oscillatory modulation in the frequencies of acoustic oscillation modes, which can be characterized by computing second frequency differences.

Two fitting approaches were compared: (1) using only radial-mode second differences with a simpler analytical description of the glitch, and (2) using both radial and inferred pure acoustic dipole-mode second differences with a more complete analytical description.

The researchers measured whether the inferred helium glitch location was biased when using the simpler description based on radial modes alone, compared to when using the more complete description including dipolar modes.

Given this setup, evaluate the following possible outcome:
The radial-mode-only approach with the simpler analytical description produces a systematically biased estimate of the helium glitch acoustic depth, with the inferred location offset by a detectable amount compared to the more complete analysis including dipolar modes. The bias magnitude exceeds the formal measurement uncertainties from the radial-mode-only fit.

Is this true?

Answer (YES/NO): YES